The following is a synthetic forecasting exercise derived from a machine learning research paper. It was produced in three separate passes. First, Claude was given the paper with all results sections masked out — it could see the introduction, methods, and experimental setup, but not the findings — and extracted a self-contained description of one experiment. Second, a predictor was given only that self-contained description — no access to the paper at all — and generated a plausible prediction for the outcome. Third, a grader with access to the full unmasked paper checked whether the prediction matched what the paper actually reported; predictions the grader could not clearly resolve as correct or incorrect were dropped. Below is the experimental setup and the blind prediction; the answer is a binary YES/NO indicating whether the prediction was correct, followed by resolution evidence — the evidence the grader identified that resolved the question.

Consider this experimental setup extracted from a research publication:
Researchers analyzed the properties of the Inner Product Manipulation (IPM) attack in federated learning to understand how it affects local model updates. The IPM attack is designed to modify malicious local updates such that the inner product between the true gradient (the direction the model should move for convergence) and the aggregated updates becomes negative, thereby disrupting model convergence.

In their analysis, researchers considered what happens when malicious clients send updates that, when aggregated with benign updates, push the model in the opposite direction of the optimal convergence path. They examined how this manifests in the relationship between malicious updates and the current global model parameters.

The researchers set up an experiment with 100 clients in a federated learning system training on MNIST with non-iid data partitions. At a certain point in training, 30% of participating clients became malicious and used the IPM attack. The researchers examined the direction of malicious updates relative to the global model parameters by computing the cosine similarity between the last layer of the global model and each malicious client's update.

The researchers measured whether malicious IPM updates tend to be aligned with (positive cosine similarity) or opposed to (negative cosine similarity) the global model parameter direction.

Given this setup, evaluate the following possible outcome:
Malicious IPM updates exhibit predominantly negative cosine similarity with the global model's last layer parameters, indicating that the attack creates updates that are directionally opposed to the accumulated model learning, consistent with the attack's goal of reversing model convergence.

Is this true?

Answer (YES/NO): NO